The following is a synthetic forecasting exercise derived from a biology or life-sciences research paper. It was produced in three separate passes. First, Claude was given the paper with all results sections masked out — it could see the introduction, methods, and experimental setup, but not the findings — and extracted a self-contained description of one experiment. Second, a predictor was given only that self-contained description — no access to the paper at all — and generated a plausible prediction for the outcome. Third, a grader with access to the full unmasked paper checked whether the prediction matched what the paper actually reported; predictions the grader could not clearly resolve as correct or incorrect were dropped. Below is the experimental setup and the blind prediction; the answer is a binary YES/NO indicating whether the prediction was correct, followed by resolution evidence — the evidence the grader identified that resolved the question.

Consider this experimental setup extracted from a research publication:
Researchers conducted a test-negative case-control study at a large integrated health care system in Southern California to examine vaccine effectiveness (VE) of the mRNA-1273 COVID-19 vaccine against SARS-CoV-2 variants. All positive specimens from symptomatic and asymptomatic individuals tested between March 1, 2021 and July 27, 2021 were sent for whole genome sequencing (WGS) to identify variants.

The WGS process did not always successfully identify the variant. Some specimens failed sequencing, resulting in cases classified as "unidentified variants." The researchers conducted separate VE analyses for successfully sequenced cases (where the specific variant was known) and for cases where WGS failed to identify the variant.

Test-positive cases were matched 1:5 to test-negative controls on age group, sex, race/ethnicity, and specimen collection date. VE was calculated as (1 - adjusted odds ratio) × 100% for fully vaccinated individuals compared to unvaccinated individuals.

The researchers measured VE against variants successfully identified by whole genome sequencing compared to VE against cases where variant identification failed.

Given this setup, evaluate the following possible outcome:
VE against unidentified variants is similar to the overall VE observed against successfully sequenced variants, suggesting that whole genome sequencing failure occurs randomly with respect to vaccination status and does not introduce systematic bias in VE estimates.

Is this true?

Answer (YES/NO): NO